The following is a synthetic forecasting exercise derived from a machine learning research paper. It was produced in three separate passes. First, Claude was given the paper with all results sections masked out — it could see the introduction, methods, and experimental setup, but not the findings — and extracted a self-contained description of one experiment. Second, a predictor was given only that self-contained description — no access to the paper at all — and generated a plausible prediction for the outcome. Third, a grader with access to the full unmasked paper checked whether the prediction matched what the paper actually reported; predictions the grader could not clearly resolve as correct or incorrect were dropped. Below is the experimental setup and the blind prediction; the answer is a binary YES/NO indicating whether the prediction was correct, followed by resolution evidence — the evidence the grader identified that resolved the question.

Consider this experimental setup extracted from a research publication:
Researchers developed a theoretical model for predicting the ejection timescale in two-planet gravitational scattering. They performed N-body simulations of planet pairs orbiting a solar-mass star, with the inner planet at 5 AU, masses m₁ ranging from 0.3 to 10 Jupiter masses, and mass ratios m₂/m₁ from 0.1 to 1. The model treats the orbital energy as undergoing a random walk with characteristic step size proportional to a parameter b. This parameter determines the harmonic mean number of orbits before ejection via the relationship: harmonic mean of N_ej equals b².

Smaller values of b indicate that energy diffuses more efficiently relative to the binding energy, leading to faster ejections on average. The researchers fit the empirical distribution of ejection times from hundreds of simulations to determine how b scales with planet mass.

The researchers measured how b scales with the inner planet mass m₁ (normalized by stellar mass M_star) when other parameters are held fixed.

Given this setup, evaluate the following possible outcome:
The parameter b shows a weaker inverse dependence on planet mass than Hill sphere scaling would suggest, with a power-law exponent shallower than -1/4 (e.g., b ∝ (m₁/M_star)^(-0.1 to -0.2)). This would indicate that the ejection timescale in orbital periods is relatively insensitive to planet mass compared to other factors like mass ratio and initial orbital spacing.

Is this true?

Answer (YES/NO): NO